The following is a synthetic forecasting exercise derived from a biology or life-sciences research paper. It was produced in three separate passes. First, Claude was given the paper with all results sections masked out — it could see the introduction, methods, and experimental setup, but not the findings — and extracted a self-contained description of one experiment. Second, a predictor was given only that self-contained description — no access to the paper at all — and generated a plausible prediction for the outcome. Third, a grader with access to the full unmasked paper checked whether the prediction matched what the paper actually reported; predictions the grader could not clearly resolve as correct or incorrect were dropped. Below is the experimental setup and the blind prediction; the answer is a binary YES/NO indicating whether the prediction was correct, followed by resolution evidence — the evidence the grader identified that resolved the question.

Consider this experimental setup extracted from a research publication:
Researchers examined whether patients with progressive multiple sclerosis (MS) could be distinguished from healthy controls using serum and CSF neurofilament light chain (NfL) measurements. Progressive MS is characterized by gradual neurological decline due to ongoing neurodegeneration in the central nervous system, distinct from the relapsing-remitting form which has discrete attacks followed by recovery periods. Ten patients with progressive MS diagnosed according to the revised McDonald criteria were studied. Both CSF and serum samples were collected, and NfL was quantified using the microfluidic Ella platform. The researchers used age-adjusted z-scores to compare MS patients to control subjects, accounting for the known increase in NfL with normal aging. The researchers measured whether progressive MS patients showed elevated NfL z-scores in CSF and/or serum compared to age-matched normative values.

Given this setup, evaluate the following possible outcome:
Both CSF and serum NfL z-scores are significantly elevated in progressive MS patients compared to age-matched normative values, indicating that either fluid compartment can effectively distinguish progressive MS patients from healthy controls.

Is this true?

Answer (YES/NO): NO